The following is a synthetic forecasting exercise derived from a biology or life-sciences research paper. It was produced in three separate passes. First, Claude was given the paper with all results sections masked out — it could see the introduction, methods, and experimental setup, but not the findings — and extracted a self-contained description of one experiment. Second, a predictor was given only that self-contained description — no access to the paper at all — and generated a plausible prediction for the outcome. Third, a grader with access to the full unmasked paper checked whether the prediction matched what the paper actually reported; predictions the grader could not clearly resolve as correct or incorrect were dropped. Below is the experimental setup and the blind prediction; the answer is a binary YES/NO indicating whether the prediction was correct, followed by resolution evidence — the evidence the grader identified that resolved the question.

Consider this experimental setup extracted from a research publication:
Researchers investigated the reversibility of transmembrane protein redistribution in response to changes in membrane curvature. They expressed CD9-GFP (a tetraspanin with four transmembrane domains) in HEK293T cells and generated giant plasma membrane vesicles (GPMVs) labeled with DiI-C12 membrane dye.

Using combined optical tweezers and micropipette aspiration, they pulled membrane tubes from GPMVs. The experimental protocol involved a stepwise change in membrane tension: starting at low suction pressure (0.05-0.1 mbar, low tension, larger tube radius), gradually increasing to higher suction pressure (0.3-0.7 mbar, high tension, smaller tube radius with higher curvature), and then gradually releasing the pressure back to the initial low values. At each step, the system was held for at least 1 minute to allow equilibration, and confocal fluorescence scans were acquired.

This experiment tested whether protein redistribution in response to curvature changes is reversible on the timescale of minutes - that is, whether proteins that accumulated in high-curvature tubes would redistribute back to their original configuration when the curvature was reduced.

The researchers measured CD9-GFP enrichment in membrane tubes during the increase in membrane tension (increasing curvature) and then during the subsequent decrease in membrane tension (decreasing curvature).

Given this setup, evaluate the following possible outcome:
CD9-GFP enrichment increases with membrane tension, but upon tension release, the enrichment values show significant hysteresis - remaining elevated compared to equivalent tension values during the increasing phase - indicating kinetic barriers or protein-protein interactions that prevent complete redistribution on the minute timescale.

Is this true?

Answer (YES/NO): NO